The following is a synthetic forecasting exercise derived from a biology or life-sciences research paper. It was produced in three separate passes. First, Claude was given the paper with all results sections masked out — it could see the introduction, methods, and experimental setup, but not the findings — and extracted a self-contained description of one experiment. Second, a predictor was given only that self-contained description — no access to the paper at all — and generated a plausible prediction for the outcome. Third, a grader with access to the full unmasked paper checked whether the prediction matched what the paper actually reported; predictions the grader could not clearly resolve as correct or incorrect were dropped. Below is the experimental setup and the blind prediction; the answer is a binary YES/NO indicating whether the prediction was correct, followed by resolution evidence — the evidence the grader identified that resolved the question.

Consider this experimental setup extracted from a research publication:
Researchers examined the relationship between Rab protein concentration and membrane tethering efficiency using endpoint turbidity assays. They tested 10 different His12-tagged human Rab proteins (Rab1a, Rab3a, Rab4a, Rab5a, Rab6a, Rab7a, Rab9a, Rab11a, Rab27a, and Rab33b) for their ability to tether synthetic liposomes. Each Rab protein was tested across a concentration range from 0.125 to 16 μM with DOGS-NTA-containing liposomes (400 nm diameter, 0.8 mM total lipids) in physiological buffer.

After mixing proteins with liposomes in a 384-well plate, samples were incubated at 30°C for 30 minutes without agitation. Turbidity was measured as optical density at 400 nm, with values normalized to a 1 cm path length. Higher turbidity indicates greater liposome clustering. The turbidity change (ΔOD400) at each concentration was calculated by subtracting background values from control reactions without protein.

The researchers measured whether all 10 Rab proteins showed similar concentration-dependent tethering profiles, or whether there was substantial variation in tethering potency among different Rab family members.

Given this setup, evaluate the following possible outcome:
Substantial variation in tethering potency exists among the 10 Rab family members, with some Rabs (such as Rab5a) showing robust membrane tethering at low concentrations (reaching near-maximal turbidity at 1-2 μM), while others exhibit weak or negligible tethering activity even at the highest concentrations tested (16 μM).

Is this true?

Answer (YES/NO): YES